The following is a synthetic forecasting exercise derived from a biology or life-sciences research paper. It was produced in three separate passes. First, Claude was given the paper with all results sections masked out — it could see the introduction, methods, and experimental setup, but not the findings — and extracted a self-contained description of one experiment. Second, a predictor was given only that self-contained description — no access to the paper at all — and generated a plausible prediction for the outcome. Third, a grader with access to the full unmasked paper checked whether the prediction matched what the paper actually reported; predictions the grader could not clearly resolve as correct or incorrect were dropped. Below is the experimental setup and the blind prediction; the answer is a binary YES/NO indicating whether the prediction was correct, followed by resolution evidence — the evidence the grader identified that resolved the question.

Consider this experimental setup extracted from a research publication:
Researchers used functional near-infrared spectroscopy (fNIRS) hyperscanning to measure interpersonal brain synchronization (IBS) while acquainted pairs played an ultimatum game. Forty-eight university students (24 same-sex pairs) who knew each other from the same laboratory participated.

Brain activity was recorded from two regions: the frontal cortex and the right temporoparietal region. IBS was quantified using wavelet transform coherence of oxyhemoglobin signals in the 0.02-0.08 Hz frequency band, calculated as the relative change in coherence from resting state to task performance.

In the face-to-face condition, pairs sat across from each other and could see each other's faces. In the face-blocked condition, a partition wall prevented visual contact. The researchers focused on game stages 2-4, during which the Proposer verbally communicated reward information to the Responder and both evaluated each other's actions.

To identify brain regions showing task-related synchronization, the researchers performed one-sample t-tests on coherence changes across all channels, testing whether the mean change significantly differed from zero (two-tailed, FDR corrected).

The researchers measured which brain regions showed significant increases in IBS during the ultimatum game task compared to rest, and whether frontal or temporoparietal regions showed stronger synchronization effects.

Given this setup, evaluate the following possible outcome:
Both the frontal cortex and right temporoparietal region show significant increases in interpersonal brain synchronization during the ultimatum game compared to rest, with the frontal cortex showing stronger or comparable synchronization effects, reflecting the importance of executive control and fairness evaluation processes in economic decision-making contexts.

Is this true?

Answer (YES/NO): NO